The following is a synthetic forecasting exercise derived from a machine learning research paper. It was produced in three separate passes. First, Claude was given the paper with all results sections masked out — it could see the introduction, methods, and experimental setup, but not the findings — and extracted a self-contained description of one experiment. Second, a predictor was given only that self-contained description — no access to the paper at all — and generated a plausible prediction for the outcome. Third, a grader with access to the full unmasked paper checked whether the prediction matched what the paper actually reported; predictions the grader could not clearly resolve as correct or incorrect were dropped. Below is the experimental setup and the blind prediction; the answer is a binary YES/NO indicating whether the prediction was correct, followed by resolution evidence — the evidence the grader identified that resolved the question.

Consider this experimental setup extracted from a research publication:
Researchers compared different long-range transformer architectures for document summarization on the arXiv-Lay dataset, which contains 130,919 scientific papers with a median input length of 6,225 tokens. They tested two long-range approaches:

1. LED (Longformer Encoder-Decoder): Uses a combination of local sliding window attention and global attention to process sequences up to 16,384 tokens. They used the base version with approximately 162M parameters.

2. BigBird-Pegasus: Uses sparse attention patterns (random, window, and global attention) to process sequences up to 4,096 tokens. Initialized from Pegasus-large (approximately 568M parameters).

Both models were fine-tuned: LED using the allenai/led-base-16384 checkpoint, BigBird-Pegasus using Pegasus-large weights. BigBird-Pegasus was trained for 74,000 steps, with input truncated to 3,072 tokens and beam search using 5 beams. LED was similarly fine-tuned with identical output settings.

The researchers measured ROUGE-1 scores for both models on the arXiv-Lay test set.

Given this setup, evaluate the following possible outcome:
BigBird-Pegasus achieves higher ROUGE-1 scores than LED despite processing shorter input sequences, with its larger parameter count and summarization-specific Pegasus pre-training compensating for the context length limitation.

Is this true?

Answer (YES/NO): NO